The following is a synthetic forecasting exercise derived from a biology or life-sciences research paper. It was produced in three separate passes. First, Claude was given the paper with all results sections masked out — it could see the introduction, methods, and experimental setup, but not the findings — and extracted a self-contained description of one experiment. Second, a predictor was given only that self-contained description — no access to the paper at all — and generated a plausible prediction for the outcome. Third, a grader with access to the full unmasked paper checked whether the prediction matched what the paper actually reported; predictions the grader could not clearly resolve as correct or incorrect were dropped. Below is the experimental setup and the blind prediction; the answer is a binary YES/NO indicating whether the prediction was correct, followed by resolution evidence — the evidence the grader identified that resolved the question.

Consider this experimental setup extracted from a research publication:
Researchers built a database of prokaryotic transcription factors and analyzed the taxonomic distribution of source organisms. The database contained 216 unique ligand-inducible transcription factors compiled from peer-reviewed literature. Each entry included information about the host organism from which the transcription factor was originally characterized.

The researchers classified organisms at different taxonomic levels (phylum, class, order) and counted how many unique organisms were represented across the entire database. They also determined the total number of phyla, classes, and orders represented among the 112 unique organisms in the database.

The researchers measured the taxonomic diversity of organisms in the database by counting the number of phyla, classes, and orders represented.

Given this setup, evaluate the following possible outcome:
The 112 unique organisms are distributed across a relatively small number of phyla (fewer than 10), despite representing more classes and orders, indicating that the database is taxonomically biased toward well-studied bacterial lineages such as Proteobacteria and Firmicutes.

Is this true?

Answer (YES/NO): YES